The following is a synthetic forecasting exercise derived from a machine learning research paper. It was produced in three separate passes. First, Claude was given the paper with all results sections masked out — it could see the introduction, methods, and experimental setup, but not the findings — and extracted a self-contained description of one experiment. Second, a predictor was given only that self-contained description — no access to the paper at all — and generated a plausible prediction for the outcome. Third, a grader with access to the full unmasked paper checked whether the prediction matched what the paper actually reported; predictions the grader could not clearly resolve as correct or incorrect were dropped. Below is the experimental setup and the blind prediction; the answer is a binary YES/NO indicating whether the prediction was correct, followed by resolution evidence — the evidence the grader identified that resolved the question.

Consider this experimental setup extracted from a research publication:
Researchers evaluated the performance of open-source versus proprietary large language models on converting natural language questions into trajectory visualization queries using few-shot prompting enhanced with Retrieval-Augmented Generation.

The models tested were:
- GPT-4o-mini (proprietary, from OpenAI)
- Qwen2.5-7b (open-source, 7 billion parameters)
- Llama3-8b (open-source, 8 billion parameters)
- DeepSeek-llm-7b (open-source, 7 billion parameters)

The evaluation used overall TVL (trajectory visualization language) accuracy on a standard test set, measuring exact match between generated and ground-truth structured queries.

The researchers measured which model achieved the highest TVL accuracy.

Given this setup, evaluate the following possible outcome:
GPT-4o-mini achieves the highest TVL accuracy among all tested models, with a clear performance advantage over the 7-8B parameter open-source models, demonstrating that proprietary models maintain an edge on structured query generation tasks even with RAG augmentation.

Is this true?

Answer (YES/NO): NO